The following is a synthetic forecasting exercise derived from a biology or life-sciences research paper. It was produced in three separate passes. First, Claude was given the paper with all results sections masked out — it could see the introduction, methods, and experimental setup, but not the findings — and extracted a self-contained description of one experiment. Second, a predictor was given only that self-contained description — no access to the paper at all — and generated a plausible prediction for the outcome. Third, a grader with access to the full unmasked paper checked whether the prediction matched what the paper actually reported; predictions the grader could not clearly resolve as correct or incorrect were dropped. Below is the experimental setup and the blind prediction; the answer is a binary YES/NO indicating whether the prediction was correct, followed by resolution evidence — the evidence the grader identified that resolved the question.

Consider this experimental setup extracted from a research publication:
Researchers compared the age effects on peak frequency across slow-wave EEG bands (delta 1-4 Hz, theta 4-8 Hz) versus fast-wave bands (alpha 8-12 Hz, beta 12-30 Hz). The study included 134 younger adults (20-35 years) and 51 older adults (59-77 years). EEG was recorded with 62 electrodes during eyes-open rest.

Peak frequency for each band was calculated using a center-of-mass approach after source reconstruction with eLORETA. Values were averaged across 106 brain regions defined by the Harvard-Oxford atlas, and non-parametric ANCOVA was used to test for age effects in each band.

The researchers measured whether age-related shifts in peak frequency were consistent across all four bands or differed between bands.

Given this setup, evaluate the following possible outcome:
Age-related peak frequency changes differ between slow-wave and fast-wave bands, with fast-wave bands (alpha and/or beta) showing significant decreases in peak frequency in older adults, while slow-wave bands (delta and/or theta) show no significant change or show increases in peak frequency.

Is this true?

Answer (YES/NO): NO